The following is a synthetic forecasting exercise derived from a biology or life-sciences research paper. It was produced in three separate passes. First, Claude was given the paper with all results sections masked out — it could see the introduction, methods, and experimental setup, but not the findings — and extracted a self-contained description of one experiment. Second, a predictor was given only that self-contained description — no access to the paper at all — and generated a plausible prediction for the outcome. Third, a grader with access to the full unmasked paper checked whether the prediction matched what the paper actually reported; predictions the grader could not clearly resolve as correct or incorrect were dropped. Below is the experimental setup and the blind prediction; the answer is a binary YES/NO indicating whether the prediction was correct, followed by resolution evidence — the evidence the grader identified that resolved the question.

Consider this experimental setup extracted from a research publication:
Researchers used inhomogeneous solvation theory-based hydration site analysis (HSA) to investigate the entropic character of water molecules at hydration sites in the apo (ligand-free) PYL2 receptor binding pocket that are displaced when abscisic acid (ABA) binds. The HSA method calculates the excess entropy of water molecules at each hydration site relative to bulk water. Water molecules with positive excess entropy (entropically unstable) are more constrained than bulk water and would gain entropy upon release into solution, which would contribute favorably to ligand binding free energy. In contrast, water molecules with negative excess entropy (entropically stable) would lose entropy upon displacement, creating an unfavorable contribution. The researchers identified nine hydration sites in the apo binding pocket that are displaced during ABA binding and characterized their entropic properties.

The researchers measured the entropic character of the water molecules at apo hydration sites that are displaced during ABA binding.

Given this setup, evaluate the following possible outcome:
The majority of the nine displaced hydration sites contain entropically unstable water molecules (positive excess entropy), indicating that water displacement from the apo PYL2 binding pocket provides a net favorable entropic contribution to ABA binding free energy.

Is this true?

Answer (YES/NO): YES